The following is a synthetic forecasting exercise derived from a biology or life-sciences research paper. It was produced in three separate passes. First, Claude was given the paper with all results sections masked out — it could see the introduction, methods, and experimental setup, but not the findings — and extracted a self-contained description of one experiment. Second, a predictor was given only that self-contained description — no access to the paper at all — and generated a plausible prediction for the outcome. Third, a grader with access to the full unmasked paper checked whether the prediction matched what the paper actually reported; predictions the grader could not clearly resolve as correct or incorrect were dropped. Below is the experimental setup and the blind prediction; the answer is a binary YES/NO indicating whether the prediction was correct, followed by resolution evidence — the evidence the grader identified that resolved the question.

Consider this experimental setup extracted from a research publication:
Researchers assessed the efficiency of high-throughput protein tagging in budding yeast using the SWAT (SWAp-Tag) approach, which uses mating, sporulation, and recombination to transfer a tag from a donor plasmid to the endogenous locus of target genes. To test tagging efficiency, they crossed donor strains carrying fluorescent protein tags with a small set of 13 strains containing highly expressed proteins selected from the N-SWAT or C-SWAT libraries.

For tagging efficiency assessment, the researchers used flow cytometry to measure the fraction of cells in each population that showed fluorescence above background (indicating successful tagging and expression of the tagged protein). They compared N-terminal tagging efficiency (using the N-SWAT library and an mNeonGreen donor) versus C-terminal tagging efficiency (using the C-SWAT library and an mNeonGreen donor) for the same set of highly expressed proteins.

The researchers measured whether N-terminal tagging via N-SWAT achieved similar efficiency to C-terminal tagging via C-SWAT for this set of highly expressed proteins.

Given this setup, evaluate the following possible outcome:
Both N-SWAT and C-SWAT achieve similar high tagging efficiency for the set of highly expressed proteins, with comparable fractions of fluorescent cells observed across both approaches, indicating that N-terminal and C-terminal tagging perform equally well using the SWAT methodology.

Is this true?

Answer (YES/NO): YES